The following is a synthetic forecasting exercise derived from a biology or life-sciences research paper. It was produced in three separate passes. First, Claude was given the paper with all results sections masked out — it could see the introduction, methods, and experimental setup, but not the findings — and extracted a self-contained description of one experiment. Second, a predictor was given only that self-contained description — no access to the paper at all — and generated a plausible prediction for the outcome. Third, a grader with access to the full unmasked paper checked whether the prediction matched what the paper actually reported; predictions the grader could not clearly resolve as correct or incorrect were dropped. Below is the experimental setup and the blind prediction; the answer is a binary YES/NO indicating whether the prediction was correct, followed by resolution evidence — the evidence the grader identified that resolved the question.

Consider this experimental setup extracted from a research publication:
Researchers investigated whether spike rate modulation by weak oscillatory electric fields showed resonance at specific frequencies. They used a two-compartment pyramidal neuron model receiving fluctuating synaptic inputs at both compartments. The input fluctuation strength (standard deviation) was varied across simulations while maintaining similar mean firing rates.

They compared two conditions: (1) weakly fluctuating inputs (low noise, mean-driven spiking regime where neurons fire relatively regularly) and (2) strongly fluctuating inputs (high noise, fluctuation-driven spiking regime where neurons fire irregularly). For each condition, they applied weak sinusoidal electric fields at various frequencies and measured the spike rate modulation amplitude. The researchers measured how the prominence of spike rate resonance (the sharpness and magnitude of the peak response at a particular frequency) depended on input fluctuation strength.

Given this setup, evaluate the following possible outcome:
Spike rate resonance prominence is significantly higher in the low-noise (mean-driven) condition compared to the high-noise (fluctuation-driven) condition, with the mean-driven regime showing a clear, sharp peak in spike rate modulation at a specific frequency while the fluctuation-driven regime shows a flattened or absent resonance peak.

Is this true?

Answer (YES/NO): YES